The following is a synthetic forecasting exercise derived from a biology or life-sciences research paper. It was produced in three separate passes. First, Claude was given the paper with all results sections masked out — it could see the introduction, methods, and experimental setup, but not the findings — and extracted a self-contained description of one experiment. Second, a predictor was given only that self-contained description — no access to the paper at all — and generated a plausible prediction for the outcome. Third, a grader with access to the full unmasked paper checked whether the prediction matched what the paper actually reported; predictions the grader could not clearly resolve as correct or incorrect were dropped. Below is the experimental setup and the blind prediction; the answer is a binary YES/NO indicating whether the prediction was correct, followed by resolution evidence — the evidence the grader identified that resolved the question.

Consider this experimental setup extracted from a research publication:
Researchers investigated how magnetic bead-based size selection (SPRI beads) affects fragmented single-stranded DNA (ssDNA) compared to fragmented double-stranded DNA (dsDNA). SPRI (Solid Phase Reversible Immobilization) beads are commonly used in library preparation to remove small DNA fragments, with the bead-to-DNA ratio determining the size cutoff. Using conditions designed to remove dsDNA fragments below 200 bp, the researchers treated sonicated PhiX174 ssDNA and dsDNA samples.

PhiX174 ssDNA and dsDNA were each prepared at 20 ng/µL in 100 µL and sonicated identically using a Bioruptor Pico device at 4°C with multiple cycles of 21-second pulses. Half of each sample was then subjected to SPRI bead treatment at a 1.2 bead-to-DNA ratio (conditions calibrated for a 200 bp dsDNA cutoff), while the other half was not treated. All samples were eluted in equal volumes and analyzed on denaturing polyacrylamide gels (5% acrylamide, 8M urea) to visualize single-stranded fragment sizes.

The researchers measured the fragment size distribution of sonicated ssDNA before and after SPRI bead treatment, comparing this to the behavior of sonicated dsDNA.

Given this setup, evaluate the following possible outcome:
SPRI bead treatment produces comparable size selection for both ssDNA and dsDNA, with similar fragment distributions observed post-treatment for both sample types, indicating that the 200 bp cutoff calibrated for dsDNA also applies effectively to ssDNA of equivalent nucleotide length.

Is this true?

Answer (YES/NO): NO